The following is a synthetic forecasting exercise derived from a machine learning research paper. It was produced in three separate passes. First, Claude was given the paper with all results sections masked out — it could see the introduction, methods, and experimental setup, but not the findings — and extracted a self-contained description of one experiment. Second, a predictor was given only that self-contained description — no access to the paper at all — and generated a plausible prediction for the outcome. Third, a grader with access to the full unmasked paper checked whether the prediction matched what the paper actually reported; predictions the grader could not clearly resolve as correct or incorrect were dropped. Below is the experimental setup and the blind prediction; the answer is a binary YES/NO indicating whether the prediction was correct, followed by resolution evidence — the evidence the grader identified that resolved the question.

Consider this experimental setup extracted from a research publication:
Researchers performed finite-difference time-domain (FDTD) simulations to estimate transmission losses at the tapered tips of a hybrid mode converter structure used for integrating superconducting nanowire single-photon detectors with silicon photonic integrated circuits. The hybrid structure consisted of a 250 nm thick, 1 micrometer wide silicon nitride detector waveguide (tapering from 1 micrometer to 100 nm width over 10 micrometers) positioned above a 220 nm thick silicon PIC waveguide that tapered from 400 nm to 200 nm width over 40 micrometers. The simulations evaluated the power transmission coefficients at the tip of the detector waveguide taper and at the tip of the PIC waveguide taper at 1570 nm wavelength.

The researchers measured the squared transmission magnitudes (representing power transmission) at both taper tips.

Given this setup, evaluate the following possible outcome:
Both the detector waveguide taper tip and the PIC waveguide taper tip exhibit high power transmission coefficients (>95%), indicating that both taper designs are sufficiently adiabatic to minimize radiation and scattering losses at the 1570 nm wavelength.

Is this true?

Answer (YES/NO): NO